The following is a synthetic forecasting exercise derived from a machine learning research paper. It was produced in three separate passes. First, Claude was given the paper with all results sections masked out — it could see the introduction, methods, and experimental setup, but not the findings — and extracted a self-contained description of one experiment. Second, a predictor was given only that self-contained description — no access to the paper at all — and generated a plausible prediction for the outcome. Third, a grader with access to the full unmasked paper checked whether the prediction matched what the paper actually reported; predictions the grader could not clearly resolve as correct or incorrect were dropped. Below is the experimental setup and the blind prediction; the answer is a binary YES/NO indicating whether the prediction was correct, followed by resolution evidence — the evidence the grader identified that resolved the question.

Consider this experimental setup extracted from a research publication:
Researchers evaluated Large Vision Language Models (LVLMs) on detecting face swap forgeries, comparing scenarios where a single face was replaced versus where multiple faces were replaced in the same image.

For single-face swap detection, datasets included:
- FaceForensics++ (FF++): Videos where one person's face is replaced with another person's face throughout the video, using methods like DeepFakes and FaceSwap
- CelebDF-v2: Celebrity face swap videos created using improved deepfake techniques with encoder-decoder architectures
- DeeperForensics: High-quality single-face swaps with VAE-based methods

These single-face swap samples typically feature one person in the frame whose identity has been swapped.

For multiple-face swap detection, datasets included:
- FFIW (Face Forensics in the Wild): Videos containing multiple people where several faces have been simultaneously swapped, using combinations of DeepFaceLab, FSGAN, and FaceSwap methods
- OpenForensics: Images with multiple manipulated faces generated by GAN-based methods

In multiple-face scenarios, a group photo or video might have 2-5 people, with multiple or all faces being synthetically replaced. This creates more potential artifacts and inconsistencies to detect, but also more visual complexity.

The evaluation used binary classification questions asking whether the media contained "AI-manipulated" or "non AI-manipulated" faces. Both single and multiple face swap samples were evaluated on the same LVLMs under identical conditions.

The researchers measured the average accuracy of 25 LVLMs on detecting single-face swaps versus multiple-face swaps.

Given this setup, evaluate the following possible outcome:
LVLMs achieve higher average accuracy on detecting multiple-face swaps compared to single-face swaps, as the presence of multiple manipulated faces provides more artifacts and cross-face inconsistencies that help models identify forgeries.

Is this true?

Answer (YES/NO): NO